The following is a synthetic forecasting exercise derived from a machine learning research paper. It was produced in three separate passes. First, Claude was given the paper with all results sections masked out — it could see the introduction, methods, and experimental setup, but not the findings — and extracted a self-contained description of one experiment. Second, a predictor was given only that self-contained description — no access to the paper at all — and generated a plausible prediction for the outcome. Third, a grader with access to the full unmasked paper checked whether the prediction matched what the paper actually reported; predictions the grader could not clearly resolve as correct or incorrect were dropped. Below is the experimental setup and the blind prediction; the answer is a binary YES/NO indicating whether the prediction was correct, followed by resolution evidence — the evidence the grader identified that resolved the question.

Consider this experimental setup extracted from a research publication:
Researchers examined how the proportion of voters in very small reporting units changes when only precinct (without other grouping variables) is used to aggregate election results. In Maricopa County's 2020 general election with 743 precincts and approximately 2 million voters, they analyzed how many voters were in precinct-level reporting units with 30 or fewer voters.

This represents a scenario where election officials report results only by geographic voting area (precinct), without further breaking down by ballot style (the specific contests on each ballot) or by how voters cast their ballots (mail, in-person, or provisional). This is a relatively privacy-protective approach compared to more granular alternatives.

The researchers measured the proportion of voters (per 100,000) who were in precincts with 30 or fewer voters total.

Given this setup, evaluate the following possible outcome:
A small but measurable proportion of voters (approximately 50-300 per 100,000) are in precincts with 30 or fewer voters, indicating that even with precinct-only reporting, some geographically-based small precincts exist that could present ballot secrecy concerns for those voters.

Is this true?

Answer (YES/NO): NO